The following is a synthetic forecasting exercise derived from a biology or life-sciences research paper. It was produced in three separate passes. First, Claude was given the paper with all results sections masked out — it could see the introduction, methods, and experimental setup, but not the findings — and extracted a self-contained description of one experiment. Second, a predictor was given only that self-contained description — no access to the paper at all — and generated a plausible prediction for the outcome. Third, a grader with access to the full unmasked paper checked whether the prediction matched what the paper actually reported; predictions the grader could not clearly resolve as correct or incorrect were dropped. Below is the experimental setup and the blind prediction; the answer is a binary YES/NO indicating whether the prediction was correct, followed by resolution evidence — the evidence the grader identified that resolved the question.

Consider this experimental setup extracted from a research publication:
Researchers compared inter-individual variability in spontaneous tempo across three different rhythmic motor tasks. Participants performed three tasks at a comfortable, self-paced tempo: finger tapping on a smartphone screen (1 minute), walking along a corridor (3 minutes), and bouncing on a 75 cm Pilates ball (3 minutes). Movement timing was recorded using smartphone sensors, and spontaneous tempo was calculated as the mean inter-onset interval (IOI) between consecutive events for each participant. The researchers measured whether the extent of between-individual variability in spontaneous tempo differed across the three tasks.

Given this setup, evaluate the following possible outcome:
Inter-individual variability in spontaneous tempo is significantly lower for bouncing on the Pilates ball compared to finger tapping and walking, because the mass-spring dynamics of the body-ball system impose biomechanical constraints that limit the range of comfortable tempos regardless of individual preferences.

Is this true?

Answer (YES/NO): NO